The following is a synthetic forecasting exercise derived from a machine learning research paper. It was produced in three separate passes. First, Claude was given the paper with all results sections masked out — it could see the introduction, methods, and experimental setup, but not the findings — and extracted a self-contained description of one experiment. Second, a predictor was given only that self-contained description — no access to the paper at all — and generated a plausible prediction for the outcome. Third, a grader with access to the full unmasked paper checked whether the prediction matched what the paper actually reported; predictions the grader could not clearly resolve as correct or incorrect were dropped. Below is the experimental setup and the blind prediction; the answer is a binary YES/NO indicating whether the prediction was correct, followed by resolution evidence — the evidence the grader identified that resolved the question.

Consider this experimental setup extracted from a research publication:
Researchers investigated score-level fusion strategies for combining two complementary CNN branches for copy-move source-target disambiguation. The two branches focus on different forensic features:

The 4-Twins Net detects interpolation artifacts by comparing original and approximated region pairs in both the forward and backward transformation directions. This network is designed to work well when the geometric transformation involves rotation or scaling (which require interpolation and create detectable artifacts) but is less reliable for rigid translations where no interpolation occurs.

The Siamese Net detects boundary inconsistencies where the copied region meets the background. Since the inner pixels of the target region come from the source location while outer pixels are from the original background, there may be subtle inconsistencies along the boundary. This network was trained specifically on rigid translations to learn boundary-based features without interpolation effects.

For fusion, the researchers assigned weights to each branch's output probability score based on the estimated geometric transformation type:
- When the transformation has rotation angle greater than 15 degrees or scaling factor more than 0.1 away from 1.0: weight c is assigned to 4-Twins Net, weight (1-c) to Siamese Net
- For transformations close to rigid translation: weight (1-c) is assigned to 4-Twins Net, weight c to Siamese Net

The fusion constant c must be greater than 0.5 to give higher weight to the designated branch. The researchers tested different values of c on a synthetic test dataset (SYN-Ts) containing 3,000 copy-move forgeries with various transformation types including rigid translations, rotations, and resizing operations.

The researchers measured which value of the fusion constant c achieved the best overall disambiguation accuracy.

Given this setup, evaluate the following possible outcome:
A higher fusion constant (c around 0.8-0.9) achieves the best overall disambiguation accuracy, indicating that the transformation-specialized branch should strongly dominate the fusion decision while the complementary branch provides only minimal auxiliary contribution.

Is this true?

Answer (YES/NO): NO